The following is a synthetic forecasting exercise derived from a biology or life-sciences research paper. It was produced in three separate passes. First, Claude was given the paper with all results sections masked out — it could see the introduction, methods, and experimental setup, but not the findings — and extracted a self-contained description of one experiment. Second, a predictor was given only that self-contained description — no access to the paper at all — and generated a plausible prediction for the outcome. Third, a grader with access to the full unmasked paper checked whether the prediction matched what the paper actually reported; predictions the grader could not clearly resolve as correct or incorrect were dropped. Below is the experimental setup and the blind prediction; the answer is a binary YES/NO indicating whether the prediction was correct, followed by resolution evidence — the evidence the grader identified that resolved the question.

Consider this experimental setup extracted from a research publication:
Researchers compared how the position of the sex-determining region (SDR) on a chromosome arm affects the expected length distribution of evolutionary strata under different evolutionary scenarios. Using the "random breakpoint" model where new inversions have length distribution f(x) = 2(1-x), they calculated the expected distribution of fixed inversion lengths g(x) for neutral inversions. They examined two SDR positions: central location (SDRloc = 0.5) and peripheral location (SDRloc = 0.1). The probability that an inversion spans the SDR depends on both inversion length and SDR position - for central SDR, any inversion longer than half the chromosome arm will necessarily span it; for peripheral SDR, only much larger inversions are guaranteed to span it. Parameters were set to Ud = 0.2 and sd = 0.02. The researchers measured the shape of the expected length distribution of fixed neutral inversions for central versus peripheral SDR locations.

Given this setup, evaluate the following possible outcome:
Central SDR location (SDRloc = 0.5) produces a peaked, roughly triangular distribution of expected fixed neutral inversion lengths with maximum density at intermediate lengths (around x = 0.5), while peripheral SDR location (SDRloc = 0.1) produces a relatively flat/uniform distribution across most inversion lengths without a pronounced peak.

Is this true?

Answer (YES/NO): YES